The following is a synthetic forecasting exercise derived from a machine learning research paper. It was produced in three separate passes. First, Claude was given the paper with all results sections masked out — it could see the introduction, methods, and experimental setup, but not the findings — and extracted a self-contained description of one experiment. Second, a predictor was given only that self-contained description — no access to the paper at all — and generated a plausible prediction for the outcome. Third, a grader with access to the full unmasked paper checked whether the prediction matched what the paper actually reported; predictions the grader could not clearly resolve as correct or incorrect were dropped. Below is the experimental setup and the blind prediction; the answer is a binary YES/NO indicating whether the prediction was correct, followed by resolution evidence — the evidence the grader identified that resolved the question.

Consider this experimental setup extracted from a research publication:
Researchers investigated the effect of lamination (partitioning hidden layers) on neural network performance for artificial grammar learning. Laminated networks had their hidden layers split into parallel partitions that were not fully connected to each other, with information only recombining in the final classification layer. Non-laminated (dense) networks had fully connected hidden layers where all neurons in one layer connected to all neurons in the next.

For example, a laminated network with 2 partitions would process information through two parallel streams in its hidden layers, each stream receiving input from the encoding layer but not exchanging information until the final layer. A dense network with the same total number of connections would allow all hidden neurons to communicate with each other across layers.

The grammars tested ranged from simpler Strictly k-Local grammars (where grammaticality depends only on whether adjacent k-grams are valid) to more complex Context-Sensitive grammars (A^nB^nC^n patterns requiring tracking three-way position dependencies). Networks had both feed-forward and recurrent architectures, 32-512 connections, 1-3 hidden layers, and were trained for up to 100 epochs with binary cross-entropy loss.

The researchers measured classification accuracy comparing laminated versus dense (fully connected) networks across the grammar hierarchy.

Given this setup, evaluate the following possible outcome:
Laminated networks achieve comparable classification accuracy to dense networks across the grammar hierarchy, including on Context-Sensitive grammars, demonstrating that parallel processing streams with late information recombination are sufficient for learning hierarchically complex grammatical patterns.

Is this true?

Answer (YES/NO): NO